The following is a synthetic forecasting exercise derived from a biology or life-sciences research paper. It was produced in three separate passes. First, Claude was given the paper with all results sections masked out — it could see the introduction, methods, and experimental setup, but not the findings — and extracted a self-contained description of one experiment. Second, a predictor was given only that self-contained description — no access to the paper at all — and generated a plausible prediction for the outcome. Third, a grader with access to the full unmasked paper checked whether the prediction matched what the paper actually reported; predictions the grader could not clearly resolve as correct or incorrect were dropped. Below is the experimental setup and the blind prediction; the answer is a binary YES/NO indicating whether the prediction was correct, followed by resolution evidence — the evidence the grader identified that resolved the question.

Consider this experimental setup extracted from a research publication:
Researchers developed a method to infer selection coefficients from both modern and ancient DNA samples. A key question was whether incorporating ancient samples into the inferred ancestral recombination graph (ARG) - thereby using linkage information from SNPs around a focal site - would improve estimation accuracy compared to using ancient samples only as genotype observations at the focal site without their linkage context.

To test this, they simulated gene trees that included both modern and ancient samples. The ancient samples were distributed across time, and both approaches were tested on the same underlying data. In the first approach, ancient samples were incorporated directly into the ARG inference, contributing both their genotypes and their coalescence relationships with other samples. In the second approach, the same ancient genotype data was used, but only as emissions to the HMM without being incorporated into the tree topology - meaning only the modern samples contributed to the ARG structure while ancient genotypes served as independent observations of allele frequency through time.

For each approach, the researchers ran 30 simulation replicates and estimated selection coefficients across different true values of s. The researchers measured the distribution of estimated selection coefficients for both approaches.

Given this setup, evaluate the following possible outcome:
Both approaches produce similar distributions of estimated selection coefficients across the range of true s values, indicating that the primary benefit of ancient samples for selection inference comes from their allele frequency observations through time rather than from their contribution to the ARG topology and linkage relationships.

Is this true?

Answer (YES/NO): NO